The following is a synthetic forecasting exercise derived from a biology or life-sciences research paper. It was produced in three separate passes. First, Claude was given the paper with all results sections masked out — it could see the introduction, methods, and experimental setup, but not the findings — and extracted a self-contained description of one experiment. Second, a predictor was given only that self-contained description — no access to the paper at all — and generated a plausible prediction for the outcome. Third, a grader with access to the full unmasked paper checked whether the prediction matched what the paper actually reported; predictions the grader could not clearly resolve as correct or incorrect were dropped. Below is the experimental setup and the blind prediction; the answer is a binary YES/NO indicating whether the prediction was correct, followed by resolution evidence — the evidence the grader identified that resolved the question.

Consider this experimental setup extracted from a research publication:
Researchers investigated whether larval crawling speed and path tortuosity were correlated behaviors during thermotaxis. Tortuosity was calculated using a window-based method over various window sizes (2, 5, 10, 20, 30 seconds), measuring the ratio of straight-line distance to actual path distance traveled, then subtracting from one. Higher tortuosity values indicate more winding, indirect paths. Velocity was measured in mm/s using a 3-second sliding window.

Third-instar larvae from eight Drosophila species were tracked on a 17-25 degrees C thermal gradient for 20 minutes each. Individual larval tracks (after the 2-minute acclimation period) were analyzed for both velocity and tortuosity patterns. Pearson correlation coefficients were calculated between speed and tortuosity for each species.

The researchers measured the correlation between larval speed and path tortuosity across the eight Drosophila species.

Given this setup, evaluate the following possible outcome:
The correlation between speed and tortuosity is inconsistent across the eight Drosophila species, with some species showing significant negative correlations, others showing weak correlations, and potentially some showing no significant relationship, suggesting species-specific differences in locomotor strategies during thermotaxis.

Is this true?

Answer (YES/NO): NO